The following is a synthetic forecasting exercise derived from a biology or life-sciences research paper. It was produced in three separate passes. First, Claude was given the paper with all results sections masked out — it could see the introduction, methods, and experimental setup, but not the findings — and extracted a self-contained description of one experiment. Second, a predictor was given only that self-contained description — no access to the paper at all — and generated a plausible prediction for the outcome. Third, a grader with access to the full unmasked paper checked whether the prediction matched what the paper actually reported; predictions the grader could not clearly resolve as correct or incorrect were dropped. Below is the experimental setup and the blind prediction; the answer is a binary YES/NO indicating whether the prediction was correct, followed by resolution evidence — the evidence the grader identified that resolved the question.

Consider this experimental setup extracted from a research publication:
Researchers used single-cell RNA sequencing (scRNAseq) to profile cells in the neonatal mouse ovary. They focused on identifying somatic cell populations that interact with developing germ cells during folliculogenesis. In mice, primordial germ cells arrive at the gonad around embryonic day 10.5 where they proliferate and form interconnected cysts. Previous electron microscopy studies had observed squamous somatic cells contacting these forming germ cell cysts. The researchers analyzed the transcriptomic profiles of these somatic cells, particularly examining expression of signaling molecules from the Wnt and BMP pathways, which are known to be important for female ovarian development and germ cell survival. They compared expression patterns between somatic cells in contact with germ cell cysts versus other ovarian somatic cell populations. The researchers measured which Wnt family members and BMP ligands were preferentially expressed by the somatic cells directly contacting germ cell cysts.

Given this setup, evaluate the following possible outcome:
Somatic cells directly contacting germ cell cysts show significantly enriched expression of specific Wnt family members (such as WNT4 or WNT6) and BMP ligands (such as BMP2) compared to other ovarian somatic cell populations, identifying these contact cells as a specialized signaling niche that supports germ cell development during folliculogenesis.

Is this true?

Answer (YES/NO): YES